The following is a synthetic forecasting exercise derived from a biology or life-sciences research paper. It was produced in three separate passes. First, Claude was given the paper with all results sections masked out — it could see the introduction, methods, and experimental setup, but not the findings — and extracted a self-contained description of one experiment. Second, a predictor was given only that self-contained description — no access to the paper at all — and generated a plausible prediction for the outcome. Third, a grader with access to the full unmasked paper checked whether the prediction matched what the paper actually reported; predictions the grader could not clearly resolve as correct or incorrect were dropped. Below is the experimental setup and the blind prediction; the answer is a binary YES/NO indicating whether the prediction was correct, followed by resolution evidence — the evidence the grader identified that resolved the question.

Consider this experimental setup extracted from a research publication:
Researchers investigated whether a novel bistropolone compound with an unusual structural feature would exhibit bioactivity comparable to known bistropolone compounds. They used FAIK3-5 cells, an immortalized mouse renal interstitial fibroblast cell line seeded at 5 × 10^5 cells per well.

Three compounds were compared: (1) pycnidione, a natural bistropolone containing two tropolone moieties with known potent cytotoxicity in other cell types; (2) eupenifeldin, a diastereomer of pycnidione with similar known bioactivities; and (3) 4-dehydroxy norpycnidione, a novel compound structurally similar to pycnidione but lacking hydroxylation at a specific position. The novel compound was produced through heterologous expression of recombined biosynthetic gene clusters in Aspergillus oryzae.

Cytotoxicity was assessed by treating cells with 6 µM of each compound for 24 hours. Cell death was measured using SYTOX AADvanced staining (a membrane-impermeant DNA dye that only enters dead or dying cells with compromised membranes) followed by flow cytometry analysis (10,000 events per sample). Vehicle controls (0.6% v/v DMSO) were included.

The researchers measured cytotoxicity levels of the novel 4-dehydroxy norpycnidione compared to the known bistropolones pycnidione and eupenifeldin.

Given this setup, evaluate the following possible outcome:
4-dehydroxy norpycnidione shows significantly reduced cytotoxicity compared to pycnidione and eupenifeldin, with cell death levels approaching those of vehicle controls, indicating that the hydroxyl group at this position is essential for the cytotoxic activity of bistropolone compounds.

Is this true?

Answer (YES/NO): NO